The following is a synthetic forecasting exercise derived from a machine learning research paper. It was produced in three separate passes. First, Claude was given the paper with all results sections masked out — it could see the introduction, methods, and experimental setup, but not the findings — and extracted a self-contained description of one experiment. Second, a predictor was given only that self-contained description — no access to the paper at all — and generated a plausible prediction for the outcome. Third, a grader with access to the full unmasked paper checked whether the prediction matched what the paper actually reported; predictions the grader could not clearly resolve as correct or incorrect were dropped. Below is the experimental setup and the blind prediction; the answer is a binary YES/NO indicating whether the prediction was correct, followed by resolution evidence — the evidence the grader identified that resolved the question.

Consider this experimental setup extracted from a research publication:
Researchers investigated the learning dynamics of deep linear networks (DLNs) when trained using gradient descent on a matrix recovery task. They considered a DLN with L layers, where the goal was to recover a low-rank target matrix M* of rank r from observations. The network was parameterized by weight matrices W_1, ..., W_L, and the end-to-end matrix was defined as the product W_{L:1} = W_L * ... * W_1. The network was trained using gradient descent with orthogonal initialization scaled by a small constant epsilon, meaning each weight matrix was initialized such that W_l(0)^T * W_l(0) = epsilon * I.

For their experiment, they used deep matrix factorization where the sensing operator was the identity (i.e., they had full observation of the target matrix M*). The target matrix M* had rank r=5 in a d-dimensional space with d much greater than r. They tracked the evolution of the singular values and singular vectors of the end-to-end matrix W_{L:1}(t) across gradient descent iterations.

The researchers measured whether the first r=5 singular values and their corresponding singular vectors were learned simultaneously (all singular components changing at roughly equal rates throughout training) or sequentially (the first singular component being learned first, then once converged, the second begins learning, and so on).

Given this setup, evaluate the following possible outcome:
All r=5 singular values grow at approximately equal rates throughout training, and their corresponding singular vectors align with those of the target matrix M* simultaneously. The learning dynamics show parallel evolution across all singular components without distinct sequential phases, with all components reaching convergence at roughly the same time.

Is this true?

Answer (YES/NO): NO